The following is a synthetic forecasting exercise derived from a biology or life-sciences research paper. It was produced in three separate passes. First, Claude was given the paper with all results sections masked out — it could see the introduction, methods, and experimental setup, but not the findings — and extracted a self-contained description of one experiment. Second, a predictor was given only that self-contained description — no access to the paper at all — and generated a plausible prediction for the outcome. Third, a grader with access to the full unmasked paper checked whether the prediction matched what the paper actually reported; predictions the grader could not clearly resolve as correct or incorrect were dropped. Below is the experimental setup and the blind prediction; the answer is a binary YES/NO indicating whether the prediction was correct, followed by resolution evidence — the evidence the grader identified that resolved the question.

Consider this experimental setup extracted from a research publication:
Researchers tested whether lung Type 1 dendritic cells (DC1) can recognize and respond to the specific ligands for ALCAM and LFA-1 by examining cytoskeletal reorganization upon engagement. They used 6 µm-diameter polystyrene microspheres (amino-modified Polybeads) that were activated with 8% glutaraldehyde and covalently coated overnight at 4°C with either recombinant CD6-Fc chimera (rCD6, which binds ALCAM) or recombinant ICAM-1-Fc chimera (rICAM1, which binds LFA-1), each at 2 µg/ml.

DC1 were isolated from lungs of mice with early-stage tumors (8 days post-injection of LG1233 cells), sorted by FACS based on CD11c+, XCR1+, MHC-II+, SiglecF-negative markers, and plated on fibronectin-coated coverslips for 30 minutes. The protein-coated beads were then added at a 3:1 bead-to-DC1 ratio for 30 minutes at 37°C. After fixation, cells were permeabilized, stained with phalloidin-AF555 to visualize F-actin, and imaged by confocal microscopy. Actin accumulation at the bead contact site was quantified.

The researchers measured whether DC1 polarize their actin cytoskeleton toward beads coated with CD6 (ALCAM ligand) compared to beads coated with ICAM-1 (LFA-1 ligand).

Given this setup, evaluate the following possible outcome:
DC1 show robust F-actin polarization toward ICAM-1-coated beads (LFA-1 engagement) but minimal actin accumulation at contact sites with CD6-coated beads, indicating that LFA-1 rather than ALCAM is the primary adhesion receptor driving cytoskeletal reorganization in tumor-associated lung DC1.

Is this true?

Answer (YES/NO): NO